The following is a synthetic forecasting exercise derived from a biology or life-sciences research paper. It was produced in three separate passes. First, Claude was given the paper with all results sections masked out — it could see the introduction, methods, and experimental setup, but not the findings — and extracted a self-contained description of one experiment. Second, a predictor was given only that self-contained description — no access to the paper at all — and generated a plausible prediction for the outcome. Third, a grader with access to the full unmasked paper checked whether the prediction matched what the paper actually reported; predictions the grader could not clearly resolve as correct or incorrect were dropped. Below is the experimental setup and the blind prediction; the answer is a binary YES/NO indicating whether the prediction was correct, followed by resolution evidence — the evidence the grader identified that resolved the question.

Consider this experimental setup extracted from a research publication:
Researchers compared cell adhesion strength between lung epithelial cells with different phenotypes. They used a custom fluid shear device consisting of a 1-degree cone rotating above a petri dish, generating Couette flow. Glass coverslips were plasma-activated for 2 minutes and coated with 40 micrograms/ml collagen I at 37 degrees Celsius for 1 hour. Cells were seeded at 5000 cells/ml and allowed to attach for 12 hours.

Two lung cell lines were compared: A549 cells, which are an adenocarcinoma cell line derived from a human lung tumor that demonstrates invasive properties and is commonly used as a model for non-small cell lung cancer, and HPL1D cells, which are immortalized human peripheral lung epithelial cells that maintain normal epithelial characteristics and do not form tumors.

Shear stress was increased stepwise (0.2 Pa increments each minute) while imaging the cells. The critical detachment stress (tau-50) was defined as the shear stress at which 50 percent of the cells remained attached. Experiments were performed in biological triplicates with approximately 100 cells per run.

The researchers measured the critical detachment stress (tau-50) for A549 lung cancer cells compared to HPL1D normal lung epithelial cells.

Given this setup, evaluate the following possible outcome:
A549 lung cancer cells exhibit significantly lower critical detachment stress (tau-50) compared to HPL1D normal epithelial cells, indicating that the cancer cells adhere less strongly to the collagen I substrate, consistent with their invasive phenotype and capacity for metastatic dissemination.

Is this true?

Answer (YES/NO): YES